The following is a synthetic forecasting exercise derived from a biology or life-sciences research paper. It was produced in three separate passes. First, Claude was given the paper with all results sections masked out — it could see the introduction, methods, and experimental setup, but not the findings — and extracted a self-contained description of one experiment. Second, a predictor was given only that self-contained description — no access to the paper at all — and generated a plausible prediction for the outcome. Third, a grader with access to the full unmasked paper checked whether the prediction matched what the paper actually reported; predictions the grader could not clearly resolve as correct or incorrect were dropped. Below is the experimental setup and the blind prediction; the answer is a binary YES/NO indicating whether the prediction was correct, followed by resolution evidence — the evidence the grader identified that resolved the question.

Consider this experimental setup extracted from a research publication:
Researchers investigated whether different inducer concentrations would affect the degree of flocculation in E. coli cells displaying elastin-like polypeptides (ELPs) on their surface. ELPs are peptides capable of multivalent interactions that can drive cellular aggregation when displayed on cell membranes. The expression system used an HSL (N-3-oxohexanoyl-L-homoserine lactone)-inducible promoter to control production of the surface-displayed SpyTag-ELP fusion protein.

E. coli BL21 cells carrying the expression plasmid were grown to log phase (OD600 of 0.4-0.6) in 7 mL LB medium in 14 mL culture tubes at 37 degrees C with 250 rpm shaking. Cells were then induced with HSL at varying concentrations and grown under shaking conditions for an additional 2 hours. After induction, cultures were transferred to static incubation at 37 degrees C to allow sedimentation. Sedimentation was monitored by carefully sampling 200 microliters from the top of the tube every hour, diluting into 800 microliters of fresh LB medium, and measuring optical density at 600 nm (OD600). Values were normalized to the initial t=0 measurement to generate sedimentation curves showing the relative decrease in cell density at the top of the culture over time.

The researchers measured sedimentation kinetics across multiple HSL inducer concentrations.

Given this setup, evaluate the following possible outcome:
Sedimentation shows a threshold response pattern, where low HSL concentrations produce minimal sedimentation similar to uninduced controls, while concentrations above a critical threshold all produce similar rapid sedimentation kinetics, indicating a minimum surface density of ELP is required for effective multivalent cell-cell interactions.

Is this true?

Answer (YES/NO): YES